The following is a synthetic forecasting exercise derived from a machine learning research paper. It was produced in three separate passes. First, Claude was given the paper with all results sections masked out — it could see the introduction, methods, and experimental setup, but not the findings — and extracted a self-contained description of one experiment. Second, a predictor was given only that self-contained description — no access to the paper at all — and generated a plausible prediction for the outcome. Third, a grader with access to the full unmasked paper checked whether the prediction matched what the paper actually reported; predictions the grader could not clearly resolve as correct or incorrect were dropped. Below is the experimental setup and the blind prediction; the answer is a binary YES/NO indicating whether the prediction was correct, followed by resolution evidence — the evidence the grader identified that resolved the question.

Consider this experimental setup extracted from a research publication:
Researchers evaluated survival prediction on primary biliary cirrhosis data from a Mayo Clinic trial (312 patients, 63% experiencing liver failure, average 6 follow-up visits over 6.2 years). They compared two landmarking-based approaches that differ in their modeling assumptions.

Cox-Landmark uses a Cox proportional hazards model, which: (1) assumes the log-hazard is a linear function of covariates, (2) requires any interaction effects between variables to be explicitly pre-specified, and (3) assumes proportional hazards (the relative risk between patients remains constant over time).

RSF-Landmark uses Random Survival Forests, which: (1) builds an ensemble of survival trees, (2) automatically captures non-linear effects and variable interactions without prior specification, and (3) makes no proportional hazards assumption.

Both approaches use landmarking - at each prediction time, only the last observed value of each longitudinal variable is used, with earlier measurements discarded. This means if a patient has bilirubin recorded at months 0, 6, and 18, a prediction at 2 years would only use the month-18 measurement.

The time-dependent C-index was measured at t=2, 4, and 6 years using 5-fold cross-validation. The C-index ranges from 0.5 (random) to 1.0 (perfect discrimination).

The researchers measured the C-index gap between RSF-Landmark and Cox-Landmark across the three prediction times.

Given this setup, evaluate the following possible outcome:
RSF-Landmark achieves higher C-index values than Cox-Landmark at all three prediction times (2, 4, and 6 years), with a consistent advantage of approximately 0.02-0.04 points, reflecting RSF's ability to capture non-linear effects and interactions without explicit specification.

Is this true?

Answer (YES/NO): NO